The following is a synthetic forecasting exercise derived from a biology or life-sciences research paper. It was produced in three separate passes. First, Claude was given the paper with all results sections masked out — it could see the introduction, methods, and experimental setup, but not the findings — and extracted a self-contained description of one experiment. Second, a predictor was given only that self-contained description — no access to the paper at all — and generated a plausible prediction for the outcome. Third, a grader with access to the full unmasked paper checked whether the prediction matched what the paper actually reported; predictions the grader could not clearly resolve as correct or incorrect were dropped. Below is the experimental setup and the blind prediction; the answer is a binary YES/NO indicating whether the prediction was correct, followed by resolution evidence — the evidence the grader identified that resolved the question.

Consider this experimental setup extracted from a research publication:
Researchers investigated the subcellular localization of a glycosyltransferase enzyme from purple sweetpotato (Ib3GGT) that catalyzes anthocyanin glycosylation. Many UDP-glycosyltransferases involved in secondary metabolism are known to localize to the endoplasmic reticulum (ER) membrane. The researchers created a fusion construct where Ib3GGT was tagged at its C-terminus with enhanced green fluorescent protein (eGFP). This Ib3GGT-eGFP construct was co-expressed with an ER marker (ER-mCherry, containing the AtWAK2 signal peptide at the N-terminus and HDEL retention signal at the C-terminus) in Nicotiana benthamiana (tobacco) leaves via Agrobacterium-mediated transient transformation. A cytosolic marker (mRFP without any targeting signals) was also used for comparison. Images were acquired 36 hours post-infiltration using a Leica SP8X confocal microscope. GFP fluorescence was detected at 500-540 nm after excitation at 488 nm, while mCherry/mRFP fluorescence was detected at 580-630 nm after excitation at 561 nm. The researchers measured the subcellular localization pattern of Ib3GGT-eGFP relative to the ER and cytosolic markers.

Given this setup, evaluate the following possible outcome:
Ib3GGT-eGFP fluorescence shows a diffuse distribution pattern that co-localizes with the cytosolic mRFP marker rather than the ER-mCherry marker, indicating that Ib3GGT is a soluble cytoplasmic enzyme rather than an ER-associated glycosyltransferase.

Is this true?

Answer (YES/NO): YES